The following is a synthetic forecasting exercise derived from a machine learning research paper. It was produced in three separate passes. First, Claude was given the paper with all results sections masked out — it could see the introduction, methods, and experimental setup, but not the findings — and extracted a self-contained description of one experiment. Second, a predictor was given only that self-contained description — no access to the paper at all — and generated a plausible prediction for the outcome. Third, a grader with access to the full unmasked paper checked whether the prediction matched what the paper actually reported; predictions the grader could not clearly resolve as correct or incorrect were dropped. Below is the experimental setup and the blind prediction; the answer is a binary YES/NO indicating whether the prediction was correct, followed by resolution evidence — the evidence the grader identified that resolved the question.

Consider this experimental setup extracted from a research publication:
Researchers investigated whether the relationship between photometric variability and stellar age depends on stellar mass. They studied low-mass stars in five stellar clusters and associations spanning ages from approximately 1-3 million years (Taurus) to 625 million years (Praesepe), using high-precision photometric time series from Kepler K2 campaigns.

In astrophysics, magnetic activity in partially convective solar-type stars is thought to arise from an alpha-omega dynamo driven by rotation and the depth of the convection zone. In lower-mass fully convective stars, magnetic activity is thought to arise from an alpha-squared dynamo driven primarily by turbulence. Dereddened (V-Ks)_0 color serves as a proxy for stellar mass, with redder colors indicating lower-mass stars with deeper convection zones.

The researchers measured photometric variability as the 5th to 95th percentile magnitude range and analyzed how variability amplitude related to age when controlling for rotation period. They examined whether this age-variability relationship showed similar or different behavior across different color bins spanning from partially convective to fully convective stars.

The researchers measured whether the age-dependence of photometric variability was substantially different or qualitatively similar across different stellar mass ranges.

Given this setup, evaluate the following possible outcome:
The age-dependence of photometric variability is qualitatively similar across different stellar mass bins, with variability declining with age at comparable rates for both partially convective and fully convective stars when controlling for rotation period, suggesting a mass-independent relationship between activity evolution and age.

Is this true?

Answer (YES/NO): NO